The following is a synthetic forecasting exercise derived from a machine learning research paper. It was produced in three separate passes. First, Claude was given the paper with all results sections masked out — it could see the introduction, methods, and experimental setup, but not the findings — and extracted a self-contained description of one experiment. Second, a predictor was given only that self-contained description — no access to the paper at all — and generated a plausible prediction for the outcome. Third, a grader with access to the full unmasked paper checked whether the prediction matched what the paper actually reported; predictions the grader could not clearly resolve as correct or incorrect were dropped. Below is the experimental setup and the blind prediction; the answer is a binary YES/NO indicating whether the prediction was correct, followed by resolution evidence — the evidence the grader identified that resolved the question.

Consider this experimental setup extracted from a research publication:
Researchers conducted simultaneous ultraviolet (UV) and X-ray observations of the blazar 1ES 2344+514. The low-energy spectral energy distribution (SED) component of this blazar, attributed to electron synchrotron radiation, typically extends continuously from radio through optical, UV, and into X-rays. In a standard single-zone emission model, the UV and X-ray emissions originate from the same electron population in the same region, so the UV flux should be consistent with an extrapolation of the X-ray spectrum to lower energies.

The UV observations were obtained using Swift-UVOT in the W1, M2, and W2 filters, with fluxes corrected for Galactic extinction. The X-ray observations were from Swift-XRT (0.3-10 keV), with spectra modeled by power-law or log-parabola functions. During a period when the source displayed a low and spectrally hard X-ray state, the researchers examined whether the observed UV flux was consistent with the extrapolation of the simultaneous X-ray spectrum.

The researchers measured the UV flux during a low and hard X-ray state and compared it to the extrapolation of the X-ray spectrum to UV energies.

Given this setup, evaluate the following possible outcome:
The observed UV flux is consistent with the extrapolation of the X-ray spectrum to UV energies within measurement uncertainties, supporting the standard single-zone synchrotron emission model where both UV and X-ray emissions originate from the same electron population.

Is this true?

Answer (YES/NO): NO